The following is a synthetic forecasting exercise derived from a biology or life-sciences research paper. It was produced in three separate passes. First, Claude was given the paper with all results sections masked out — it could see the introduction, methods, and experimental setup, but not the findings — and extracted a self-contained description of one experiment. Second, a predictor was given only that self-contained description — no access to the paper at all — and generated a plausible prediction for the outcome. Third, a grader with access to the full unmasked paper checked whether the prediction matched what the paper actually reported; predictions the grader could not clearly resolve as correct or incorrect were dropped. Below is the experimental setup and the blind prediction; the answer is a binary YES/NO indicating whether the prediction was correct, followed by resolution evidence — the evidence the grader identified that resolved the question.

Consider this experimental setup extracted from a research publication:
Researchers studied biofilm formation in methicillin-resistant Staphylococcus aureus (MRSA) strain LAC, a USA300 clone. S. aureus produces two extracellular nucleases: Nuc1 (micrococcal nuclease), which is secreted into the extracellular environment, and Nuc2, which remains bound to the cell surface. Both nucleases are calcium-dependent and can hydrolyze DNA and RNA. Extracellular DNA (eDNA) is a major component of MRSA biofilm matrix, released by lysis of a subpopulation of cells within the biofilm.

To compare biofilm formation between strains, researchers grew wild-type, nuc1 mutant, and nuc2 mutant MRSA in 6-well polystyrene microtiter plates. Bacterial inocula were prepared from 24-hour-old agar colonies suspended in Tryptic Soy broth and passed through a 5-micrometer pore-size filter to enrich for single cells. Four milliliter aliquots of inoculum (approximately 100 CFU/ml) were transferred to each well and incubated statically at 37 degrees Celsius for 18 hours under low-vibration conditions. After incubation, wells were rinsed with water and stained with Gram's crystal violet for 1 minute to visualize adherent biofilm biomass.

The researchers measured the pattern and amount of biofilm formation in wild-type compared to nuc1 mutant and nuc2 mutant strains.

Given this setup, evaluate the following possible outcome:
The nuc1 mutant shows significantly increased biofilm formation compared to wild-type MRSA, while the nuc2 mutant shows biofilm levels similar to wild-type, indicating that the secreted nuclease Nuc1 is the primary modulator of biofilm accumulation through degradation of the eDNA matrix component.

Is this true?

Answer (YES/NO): YES